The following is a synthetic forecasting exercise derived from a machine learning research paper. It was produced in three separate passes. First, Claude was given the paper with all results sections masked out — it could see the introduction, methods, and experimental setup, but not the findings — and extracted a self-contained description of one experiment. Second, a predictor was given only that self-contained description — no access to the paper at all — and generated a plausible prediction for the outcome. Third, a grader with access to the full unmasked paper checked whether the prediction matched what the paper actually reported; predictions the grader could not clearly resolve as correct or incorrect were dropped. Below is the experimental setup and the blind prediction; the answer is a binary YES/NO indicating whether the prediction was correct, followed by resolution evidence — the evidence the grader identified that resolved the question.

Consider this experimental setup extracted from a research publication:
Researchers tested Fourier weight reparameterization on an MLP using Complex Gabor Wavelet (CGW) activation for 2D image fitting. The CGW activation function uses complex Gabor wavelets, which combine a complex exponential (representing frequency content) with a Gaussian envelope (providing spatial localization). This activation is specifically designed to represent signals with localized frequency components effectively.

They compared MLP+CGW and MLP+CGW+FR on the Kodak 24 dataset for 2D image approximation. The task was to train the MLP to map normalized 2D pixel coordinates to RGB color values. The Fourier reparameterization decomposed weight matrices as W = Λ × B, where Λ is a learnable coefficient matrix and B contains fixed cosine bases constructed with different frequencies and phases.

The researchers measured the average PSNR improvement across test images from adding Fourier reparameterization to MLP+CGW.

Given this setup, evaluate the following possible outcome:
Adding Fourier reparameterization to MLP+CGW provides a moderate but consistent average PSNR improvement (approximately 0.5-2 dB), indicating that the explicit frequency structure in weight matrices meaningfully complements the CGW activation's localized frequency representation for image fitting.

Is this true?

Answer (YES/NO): YES